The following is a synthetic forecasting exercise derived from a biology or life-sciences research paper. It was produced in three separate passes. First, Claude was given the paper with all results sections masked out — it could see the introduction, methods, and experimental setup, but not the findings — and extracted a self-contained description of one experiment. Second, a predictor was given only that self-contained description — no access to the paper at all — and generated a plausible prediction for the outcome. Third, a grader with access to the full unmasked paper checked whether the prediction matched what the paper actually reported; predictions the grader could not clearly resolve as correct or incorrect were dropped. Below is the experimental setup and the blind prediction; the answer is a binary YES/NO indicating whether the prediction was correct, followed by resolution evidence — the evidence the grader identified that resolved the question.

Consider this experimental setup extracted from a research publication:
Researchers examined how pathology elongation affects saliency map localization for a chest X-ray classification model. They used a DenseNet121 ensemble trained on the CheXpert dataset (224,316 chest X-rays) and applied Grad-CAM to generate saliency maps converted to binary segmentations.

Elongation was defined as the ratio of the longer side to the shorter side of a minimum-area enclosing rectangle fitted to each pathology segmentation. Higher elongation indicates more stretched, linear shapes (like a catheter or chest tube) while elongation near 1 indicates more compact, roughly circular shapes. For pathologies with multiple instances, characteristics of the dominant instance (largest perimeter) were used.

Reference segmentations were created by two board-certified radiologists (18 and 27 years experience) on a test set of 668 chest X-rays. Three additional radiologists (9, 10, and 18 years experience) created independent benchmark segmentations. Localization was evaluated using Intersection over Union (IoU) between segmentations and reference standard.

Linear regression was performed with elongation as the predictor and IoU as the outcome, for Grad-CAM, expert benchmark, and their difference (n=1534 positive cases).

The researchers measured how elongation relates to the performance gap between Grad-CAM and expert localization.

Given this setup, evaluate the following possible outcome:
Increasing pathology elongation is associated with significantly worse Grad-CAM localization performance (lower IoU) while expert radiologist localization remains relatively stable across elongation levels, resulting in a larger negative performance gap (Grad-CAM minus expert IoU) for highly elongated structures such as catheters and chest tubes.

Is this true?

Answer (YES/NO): YES